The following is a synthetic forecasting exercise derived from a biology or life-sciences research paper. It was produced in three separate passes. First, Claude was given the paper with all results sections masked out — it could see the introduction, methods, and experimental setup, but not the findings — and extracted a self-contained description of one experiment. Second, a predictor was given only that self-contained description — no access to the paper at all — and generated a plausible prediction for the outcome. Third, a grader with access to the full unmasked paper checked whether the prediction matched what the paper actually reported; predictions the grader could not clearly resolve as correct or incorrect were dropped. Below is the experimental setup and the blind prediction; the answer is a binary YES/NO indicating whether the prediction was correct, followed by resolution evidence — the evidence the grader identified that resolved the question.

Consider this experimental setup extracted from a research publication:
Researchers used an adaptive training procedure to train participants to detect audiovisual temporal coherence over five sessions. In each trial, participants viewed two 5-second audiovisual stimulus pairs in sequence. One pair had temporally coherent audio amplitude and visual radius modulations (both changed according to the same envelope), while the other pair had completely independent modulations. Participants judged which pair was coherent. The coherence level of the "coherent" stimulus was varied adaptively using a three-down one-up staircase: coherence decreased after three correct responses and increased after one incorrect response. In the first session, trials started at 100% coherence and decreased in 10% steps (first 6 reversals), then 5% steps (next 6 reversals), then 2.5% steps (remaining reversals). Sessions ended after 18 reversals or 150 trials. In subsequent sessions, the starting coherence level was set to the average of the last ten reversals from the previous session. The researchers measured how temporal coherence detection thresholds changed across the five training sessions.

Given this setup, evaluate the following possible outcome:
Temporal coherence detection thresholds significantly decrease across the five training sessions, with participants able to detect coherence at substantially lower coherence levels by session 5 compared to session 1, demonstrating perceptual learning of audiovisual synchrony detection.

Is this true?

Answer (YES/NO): YES